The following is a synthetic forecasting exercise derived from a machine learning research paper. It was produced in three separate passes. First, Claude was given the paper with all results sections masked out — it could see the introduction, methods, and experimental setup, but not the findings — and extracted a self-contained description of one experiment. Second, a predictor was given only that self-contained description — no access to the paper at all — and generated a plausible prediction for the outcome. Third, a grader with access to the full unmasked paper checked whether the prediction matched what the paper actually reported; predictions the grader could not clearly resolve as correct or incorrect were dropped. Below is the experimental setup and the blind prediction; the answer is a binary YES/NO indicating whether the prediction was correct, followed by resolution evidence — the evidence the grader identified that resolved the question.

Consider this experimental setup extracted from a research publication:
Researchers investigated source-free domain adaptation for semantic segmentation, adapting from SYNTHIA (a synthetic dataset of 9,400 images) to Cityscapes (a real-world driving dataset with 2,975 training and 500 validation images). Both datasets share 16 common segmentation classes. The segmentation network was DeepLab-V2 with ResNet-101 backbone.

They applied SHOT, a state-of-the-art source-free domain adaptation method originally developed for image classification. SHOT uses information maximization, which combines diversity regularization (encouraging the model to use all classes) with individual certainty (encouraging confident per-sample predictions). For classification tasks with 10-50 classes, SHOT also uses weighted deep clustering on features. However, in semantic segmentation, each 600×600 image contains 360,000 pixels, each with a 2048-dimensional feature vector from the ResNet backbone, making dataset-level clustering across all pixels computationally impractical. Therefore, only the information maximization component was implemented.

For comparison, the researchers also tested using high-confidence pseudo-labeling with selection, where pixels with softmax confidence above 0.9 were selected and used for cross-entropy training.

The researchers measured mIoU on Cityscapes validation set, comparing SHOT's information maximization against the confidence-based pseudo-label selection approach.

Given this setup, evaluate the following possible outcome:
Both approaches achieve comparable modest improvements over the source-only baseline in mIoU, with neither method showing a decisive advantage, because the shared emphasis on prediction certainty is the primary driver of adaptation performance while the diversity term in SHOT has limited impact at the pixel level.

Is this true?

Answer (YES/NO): NO